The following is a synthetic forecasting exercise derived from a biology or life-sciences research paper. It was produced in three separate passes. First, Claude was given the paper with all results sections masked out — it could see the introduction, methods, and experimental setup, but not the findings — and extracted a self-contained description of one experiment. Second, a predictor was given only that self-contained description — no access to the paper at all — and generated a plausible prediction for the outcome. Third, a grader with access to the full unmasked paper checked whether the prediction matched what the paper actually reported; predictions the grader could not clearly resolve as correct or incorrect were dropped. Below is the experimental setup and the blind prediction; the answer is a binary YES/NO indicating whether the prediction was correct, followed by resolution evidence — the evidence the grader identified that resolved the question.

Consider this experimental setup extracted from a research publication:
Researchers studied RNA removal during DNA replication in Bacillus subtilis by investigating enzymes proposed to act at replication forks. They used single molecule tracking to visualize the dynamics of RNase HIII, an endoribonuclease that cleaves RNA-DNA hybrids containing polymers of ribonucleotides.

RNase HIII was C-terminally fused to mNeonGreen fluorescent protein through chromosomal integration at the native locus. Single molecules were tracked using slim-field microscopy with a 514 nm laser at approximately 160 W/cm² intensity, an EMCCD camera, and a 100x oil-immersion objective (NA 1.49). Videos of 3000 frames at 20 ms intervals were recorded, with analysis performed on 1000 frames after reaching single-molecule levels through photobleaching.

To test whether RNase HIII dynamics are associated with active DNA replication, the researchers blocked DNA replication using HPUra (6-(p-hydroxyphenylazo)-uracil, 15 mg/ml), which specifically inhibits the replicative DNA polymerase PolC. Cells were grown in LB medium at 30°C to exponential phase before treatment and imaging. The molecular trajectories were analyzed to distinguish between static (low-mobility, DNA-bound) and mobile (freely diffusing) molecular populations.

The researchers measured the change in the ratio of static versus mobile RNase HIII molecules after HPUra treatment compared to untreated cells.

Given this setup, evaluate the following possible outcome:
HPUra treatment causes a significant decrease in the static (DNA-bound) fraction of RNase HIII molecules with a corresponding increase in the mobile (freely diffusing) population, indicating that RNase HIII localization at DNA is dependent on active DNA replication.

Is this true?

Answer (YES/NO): YES